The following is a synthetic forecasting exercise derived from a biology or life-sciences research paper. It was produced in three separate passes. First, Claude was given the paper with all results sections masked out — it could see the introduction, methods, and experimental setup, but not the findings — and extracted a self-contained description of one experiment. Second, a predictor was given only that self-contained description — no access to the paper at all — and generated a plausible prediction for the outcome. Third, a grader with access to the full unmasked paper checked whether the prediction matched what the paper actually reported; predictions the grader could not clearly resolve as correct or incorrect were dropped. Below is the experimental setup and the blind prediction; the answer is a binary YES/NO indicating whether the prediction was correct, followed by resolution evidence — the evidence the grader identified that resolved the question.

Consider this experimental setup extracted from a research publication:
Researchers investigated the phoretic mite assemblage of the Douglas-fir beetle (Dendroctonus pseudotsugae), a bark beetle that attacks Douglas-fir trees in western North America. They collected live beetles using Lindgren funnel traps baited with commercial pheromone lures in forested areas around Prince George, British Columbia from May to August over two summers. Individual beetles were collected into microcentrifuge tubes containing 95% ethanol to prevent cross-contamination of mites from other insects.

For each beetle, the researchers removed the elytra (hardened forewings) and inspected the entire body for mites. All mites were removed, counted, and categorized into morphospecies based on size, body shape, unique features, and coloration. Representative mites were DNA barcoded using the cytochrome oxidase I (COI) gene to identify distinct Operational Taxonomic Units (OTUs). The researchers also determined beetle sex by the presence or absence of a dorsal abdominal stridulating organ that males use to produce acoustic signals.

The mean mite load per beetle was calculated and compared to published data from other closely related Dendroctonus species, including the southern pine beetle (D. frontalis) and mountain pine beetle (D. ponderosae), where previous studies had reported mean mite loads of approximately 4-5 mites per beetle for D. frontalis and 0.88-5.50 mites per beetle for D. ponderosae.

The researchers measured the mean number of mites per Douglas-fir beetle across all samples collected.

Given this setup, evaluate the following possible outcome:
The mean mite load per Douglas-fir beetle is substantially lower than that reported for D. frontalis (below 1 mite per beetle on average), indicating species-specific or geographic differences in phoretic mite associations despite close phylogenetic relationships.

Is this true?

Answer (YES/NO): NO